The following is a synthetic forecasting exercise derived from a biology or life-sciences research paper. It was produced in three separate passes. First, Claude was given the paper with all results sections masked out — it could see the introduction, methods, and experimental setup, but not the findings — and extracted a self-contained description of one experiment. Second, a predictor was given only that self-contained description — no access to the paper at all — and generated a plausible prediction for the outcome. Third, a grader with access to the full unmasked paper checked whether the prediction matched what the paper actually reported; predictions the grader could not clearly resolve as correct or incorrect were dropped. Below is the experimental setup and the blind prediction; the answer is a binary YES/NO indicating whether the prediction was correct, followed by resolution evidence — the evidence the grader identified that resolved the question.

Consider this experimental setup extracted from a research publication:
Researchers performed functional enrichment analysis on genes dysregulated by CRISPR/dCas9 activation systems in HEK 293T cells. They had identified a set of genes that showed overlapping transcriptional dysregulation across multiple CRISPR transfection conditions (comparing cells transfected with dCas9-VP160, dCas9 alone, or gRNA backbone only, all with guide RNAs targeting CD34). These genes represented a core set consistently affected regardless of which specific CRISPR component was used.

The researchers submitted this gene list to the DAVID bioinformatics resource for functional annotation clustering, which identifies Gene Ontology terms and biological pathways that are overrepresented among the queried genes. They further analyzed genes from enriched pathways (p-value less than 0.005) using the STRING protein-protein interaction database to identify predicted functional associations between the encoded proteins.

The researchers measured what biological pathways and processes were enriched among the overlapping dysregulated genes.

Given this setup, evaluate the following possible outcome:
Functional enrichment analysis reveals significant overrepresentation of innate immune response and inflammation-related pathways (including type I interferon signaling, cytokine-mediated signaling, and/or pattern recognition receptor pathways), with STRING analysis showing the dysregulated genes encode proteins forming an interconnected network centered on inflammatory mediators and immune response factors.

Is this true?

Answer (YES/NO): NO